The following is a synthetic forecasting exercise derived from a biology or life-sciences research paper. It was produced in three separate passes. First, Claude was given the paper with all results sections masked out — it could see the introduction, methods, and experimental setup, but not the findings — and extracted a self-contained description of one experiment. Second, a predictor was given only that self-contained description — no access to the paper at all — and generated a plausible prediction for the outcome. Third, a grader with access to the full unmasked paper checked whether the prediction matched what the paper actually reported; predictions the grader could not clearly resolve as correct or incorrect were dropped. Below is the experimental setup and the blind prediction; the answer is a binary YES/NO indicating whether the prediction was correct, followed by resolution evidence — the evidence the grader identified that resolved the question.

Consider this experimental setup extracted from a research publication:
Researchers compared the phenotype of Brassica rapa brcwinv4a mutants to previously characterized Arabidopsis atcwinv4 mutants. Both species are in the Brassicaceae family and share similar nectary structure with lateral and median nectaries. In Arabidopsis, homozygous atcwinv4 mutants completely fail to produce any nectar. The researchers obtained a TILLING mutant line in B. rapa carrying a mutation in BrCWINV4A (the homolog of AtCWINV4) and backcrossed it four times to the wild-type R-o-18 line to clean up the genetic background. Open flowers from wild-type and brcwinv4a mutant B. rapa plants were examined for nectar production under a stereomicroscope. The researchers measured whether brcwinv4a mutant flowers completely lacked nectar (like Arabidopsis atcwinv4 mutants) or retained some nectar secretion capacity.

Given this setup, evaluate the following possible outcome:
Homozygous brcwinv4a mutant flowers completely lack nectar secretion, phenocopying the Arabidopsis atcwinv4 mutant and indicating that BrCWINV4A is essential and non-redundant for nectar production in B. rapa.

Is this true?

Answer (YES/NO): NO